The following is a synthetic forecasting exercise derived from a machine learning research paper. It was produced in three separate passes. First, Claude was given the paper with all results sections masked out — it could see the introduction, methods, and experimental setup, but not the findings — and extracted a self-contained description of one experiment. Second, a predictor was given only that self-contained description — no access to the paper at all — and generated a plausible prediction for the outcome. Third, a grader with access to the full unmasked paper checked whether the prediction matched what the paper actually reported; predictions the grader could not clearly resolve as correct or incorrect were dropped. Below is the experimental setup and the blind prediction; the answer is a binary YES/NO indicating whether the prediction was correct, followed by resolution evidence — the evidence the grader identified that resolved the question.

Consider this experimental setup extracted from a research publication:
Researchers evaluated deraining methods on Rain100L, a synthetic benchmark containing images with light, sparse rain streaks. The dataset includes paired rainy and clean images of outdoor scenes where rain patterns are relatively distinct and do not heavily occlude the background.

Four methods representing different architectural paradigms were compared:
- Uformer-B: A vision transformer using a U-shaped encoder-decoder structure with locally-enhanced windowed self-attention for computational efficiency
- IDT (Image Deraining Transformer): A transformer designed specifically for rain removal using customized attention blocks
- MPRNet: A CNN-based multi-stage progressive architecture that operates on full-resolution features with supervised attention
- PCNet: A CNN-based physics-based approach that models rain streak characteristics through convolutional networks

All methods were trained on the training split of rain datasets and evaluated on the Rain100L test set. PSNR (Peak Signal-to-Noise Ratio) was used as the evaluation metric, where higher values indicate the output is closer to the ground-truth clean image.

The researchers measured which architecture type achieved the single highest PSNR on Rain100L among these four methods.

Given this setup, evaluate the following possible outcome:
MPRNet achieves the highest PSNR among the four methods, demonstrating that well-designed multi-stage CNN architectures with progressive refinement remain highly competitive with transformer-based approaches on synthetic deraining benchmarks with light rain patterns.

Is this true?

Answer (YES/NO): NO